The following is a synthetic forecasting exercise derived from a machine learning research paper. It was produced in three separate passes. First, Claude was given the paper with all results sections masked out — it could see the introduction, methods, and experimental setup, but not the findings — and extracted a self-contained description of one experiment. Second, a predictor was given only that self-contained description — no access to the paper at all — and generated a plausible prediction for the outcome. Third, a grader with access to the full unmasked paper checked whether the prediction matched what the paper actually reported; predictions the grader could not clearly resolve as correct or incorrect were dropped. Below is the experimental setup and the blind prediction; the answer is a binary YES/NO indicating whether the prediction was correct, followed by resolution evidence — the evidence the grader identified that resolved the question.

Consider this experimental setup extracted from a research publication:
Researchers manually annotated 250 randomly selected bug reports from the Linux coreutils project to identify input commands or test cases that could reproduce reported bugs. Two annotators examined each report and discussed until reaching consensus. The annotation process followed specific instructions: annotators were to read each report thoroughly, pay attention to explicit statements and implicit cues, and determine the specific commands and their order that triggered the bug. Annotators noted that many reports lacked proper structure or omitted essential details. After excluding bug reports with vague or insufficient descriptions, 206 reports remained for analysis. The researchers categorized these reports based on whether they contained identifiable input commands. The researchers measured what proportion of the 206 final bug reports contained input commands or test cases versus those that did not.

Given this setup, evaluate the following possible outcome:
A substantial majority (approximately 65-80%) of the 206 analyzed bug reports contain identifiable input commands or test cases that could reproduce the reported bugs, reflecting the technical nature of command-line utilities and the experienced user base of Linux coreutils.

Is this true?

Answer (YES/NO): YES